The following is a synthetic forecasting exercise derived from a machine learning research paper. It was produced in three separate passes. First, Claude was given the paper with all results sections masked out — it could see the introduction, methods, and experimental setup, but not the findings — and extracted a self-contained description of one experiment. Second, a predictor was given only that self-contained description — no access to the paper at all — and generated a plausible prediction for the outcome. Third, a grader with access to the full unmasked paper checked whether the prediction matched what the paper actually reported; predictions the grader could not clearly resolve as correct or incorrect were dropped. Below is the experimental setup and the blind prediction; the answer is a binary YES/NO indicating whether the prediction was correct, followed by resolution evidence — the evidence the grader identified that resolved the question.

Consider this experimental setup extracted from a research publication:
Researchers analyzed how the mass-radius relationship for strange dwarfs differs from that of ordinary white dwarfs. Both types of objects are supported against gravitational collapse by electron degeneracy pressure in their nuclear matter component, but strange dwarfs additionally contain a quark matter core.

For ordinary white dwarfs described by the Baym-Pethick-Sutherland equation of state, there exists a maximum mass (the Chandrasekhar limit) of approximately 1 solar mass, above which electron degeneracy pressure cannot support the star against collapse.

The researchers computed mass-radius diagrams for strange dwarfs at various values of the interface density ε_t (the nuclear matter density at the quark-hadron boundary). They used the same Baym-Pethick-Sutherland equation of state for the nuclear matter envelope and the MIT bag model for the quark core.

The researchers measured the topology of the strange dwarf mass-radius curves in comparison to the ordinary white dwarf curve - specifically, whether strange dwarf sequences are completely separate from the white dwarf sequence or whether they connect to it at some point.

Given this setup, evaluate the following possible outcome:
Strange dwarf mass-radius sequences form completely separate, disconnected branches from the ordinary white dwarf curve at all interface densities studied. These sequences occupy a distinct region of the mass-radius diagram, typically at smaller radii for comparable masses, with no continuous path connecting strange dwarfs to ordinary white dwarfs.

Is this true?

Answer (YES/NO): NO